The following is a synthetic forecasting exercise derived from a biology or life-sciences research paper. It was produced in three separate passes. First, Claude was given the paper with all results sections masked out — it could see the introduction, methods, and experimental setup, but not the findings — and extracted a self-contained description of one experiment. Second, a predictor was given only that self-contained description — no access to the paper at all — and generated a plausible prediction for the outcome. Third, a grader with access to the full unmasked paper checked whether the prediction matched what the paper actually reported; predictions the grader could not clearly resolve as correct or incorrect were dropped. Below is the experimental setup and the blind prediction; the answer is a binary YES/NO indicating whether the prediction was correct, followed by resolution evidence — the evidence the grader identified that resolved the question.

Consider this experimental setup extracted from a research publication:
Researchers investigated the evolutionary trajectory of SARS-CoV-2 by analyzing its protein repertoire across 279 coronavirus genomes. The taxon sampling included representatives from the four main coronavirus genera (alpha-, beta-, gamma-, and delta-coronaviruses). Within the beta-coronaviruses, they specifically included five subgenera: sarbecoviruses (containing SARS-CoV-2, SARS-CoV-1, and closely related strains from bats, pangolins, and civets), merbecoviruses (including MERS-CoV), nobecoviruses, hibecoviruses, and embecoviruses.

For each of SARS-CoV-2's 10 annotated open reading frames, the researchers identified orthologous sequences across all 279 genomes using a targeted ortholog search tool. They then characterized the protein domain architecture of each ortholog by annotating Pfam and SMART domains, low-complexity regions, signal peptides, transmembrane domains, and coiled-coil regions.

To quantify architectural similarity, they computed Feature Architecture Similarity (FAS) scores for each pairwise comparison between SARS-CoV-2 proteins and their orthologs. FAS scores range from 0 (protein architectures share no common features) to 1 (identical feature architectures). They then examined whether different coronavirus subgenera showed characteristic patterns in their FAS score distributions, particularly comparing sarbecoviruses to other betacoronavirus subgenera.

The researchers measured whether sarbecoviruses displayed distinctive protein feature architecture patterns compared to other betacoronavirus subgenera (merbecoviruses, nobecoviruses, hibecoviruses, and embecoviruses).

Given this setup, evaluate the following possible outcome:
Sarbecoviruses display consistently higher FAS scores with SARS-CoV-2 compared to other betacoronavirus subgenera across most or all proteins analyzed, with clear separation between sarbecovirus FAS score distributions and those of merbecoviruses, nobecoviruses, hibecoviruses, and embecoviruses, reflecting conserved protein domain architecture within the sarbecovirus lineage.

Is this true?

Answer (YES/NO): YES